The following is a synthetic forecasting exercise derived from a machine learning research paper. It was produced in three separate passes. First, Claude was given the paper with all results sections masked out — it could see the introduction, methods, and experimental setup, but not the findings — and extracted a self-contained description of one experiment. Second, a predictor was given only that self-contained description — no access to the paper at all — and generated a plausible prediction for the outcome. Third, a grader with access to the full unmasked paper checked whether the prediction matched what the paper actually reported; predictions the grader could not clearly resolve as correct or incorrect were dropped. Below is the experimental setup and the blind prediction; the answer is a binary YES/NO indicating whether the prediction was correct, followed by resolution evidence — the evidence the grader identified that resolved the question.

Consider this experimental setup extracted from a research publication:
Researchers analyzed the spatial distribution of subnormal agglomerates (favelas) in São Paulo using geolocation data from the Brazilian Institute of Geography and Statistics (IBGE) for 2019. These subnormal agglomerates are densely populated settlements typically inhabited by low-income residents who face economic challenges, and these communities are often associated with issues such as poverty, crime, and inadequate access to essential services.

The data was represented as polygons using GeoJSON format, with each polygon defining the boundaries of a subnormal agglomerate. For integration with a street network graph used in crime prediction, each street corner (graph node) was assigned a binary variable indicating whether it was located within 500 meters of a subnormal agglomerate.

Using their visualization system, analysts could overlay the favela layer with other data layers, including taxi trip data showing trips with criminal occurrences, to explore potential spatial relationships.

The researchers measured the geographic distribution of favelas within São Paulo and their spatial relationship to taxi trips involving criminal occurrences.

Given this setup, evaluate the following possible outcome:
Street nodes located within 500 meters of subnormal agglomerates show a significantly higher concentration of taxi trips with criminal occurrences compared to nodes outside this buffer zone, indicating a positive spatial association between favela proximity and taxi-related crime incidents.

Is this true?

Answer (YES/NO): YES